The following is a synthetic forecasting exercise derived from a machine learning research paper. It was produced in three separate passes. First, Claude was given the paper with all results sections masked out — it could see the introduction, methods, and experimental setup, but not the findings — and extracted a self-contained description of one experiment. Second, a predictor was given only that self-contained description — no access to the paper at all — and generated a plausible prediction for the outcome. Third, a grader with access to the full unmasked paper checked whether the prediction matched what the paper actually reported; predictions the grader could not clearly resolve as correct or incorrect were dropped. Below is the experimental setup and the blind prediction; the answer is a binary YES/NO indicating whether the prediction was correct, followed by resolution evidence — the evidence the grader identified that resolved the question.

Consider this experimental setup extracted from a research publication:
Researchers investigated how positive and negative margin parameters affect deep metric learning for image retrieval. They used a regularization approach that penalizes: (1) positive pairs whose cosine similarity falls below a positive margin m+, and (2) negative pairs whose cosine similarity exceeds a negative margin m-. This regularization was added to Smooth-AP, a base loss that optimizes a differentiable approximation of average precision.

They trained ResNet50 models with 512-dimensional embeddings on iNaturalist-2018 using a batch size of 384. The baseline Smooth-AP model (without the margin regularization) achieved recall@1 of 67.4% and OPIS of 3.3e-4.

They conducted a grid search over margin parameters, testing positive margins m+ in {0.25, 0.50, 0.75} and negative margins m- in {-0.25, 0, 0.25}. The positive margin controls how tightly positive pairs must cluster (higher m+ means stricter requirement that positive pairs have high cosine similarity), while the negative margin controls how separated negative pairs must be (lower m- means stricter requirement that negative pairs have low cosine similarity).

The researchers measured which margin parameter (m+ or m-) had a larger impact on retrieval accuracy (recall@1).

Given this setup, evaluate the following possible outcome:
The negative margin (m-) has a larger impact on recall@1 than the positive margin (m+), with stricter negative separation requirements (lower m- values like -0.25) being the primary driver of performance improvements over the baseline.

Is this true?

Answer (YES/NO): YES